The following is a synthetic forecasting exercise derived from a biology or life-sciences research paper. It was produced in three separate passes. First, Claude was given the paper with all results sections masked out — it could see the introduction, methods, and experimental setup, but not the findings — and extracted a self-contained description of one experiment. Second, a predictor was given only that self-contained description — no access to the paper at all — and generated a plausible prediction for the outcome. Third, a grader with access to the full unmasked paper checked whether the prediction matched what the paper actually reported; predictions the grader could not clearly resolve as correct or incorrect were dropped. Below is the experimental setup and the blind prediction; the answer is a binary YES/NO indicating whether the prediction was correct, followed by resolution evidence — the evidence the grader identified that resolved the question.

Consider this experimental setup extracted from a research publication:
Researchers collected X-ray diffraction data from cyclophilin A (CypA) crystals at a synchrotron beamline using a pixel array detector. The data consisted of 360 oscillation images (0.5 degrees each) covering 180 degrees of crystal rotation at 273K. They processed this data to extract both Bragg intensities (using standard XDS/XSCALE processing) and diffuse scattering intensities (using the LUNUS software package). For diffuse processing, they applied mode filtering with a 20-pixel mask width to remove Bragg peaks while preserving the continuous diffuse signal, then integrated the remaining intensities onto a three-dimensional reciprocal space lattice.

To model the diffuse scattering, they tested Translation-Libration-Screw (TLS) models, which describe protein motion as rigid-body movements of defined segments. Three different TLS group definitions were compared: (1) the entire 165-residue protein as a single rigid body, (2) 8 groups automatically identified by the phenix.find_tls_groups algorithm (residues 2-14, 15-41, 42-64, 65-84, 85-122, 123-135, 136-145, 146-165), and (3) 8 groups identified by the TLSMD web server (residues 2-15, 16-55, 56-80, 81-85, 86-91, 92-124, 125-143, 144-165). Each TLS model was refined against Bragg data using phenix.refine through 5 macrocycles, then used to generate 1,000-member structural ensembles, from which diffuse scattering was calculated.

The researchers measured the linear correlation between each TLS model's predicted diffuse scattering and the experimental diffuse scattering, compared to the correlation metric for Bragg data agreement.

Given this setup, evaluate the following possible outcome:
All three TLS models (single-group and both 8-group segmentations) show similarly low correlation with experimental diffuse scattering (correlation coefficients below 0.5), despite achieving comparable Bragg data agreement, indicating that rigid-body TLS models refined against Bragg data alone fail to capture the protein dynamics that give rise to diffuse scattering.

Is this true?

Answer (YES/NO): YES